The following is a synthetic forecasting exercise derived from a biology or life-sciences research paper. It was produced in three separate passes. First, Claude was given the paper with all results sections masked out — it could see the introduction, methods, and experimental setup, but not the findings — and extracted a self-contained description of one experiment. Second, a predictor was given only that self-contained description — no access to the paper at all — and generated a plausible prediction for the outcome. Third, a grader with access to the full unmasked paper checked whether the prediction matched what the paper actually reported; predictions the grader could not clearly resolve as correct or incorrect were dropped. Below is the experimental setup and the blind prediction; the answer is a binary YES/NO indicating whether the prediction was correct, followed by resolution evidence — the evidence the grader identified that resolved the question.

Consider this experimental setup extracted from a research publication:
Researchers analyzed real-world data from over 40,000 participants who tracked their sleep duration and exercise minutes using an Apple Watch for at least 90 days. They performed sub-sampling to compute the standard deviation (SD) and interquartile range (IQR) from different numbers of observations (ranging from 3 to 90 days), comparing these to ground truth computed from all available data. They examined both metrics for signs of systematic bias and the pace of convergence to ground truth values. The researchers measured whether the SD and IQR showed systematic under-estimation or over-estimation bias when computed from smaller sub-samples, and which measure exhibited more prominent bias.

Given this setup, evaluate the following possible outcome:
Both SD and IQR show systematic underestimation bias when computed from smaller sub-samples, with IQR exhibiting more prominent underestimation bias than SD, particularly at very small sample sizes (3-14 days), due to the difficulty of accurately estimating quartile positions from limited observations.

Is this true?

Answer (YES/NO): YES